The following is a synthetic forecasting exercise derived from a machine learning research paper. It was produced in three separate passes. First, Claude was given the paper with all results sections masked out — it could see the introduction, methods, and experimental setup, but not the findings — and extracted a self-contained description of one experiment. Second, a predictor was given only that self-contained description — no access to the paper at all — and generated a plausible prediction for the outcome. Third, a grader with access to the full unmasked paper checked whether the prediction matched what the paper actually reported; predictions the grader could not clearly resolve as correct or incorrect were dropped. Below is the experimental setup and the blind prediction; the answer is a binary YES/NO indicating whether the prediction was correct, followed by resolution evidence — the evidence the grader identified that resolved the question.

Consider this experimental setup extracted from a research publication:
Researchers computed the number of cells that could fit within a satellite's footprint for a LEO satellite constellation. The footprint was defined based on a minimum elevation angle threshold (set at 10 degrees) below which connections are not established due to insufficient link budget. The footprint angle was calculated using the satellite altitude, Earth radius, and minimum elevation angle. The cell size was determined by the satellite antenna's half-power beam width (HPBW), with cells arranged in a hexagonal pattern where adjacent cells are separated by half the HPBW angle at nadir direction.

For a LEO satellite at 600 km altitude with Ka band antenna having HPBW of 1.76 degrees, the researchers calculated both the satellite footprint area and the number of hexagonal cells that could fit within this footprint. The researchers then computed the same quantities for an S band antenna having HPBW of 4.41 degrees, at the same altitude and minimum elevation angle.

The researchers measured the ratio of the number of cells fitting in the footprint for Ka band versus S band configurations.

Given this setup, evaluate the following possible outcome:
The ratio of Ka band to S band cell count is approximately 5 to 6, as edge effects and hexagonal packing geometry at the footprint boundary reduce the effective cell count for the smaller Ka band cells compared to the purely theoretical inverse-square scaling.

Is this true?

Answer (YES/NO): NO